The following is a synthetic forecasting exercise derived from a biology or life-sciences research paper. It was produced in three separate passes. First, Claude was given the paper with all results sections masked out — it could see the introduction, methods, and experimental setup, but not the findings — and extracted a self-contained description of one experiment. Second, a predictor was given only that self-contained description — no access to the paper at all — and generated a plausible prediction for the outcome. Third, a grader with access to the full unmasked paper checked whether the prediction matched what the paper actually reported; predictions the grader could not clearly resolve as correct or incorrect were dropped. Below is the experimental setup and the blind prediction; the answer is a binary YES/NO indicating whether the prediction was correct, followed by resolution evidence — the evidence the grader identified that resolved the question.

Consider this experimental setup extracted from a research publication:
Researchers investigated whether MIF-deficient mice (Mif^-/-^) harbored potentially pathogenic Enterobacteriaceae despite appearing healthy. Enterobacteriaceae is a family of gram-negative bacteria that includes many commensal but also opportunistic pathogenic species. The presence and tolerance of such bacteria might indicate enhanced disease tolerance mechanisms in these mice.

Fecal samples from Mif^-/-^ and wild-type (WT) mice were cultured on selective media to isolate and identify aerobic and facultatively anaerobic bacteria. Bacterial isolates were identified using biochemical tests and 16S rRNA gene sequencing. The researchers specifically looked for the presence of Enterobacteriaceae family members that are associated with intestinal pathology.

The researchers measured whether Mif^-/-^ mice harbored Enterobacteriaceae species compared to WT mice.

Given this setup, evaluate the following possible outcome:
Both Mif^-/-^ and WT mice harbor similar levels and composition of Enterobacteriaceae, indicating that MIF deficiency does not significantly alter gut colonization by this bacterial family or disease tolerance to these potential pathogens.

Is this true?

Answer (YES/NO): NO